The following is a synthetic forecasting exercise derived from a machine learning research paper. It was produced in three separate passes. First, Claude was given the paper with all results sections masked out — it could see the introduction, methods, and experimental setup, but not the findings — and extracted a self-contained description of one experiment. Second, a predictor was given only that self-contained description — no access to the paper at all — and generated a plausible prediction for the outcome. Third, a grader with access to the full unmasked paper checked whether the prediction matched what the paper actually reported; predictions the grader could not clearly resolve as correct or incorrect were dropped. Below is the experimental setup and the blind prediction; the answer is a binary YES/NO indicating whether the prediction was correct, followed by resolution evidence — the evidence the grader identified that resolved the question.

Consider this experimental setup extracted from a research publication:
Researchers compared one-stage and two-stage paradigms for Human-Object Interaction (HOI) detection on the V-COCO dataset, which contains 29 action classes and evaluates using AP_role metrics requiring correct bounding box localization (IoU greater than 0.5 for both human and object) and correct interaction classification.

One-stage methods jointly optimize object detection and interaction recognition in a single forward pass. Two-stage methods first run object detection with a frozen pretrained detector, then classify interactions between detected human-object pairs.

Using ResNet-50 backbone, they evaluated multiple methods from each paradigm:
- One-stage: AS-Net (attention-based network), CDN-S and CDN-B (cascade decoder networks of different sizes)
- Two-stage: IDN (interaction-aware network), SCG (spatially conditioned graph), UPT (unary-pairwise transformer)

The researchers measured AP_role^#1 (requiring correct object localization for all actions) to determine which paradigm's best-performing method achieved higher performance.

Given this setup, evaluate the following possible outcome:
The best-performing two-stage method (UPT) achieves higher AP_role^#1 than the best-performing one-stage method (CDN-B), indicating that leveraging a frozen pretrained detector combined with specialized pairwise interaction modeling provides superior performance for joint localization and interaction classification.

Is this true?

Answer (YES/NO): NO